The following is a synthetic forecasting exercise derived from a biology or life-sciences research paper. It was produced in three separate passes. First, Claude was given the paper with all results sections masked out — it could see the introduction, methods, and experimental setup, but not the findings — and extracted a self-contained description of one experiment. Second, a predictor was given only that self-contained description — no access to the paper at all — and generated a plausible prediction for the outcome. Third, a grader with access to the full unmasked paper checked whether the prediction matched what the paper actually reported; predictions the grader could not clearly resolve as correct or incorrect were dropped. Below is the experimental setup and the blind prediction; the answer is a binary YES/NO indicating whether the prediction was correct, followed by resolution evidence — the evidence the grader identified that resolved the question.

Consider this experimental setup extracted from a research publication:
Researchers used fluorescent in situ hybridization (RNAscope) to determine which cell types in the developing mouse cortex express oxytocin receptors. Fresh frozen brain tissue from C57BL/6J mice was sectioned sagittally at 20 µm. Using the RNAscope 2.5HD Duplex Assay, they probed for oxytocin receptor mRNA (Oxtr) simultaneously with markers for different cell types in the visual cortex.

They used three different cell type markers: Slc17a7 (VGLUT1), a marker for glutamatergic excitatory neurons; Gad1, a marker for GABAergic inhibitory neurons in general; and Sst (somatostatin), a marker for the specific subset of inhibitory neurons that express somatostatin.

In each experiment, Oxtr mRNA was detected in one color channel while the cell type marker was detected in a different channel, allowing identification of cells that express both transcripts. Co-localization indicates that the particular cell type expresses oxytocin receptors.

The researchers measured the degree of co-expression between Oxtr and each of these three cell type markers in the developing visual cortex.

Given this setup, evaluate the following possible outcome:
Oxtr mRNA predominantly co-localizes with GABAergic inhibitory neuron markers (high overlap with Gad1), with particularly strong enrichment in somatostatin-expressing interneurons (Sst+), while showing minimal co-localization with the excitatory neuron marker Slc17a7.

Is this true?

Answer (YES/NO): YES